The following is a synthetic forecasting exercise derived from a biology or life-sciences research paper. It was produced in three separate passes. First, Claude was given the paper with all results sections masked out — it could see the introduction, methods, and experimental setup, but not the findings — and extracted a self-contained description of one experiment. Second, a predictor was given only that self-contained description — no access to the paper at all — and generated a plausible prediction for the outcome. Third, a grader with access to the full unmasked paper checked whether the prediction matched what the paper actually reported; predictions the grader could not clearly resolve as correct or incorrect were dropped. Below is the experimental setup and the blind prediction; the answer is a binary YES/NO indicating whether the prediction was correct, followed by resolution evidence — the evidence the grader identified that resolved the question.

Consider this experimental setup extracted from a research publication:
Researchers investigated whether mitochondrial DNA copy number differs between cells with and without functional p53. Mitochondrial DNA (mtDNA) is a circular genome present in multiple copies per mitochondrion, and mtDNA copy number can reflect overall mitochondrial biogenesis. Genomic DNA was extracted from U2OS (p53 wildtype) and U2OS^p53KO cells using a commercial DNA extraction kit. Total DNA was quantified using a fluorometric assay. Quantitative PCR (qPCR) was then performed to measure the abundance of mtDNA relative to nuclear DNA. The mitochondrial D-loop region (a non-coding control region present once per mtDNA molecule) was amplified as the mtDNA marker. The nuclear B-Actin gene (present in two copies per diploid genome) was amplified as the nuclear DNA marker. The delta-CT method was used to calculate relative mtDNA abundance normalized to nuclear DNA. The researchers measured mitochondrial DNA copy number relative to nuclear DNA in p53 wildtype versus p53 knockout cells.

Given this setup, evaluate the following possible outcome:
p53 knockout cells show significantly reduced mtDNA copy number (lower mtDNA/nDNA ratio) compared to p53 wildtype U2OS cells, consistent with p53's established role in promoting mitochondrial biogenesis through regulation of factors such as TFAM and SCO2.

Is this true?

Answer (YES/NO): NO